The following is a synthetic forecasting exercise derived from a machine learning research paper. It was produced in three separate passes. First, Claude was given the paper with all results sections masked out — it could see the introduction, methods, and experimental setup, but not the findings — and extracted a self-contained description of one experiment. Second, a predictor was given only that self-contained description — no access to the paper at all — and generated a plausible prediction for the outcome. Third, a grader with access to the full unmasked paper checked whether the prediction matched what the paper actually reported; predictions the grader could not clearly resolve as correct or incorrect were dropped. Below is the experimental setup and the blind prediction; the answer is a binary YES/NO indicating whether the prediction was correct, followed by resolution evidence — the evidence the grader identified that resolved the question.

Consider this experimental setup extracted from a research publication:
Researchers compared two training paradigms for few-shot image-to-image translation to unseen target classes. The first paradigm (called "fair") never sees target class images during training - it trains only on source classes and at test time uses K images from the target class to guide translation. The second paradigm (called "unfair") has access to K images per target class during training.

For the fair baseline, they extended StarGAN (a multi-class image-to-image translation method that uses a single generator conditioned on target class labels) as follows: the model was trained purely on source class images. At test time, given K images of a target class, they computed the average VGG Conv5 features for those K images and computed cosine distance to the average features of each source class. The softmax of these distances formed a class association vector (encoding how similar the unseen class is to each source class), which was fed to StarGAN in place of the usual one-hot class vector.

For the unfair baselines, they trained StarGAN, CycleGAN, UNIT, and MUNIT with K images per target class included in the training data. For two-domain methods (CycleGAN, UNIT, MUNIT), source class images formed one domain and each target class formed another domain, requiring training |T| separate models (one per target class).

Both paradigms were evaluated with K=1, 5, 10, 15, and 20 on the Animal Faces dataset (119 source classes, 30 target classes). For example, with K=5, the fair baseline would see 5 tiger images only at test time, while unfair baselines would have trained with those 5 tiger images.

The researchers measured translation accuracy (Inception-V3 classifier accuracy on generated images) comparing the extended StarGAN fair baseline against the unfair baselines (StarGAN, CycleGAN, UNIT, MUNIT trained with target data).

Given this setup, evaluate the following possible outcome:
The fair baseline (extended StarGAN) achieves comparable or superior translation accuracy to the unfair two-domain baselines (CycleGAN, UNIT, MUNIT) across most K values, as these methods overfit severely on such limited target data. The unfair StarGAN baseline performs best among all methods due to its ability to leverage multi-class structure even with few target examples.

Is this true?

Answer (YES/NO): NO